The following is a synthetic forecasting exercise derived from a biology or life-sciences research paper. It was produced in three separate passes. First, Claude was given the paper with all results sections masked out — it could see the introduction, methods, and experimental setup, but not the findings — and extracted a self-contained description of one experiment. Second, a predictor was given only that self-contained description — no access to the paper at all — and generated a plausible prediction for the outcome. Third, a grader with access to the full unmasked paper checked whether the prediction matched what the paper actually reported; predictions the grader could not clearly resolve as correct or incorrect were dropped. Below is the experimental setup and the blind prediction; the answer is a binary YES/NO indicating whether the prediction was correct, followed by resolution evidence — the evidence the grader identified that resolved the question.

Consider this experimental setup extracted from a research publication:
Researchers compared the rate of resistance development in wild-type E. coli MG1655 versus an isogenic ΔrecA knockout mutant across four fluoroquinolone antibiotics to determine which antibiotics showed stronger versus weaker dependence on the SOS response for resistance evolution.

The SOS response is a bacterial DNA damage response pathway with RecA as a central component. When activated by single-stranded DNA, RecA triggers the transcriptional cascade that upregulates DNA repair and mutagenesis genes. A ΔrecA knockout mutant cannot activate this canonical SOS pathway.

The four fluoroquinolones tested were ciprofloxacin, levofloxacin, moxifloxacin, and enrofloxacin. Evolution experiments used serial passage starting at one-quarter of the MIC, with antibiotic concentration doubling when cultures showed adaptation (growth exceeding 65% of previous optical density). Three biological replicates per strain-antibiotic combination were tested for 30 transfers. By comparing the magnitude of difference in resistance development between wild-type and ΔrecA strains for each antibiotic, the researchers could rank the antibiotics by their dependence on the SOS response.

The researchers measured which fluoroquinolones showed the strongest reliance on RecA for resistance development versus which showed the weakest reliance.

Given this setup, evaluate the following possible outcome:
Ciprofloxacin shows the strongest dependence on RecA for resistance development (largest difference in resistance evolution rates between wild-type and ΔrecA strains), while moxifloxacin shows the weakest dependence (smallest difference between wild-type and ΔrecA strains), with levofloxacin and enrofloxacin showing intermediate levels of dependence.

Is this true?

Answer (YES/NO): NO